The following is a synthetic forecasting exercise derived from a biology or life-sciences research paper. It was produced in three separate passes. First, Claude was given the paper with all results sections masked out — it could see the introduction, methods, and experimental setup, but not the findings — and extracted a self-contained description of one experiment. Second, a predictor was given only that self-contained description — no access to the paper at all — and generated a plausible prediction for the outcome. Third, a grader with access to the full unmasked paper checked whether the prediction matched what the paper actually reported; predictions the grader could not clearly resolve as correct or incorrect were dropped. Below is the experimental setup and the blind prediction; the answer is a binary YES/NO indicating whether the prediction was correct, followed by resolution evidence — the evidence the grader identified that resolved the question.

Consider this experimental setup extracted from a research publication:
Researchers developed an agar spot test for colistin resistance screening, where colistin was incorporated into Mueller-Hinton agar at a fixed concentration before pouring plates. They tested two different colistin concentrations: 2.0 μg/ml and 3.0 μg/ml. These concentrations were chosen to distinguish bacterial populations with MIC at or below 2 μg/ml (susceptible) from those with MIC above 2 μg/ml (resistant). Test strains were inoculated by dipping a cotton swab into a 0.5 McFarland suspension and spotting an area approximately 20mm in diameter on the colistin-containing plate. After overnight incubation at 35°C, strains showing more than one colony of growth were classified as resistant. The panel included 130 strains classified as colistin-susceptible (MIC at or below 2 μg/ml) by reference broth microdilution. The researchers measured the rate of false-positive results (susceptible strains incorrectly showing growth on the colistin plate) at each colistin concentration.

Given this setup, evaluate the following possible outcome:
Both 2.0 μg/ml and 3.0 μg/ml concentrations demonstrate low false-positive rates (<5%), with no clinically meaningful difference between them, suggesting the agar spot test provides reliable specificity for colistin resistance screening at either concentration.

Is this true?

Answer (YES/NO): NO